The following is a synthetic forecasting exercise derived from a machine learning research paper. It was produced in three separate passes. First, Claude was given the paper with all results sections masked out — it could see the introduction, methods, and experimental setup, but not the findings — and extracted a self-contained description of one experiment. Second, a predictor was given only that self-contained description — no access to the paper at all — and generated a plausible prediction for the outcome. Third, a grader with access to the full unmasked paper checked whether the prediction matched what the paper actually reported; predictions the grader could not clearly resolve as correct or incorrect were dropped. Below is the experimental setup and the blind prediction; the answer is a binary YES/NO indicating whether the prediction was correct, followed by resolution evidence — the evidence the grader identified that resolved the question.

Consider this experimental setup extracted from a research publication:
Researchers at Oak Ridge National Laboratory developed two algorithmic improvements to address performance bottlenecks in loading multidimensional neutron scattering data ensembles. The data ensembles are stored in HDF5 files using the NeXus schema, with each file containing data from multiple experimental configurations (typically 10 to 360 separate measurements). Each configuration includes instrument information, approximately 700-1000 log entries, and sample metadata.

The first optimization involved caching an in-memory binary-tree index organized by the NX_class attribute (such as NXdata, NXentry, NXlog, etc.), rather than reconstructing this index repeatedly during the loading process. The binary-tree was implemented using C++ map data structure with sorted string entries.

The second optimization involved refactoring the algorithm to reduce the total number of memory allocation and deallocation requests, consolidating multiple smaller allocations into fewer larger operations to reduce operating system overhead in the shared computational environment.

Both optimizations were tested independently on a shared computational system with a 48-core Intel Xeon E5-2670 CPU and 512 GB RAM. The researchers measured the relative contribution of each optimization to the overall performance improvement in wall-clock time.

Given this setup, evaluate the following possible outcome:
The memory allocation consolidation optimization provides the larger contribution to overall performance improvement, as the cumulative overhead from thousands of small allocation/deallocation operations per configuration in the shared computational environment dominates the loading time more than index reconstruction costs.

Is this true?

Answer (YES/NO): NO